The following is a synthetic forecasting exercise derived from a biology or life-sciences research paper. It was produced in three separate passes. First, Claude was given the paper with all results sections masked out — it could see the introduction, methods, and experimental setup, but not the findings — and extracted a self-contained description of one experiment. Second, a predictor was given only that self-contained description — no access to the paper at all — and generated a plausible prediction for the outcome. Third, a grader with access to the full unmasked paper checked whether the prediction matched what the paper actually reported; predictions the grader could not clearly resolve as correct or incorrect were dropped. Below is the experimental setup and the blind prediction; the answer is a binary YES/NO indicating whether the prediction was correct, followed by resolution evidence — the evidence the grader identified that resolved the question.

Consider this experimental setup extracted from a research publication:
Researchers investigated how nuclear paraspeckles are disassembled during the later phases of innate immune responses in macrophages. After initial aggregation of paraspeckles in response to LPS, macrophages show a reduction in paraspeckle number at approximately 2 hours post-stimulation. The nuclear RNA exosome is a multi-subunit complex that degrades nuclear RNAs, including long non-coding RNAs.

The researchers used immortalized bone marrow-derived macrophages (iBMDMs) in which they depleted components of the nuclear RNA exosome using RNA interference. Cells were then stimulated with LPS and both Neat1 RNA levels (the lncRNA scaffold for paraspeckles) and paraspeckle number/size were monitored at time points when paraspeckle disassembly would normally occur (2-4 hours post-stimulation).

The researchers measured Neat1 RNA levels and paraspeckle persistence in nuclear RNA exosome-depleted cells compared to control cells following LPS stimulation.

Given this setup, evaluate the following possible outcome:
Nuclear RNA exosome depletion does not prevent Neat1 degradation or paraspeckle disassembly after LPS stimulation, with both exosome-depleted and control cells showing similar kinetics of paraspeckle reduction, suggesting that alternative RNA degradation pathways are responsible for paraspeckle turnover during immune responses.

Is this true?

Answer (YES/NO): NO